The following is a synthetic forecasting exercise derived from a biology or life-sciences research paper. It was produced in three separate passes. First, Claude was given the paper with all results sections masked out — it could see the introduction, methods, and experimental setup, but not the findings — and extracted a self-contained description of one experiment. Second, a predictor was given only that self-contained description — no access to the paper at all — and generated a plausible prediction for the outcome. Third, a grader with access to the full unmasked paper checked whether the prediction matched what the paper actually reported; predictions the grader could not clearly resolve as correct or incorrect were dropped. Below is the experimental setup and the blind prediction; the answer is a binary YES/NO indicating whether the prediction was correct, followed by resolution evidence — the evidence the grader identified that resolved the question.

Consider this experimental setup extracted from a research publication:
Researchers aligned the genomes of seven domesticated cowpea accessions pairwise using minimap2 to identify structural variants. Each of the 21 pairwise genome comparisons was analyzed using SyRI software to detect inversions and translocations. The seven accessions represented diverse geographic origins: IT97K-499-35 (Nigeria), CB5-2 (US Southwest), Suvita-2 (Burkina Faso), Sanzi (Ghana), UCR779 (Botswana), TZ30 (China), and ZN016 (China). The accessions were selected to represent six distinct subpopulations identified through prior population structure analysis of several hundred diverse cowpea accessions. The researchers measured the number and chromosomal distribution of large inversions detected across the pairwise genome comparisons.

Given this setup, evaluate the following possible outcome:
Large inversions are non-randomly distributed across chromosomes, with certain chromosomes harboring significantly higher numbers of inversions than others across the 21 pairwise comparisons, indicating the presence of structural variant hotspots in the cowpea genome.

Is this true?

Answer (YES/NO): YES